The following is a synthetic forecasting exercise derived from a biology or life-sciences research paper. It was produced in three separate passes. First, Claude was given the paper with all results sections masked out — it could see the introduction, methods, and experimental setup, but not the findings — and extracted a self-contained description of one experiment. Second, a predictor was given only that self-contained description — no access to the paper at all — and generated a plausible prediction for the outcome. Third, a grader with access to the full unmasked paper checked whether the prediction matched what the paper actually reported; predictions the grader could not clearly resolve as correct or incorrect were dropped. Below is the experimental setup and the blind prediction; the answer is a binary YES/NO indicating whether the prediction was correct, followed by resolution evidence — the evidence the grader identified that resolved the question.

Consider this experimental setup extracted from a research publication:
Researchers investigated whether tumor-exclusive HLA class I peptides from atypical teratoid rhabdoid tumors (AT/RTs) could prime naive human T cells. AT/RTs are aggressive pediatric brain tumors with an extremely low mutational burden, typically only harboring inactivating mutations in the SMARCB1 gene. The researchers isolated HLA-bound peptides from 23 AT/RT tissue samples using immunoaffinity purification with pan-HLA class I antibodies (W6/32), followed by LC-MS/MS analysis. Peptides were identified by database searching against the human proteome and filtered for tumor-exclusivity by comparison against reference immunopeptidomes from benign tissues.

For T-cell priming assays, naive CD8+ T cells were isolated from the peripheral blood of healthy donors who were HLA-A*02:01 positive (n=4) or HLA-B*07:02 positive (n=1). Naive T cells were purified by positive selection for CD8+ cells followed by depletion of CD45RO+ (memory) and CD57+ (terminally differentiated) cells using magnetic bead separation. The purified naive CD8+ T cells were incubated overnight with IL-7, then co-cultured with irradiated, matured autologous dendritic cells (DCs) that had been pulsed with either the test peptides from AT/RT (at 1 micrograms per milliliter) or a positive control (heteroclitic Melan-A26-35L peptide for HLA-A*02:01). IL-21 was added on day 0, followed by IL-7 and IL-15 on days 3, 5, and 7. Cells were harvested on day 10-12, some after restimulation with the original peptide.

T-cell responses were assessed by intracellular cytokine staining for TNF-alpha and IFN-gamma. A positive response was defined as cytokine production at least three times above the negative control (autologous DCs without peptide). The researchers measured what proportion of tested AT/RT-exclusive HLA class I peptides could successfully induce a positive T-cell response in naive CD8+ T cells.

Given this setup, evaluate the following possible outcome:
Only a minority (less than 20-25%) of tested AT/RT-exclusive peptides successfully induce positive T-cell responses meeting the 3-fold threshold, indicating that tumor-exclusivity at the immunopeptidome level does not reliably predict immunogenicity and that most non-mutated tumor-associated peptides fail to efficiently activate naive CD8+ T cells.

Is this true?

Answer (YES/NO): NO